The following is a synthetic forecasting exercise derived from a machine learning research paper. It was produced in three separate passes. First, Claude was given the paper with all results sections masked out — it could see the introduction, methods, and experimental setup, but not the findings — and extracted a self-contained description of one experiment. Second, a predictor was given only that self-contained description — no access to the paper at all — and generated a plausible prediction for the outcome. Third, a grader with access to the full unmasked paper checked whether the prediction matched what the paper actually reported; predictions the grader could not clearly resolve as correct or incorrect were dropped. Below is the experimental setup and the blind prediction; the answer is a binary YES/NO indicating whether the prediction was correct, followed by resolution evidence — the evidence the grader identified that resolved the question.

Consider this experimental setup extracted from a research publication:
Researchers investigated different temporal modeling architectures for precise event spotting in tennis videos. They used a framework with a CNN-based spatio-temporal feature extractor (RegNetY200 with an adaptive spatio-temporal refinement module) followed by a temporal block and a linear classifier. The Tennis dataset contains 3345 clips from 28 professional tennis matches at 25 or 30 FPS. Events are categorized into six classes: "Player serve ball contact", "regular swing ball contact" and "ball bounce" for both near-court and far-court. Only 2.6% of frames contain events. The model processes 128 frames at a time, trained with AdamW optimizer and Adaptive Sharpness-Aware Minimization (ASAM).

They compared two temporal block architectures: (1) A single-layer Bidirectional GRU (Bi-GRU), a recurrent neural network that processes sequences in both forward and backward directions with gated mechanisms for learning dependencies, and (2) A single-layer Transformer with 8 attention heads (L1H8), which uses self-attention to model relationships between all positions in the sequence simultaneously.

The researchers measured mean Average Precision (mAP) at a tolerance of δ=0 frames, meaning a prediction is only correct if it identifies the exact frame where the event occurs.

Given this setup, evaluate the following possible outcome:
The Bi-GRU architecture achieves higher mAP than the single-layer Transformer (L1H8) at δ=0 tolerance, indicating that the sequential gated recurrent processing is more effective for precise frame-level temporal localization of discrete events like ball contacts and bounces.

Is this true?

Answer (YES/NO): YES